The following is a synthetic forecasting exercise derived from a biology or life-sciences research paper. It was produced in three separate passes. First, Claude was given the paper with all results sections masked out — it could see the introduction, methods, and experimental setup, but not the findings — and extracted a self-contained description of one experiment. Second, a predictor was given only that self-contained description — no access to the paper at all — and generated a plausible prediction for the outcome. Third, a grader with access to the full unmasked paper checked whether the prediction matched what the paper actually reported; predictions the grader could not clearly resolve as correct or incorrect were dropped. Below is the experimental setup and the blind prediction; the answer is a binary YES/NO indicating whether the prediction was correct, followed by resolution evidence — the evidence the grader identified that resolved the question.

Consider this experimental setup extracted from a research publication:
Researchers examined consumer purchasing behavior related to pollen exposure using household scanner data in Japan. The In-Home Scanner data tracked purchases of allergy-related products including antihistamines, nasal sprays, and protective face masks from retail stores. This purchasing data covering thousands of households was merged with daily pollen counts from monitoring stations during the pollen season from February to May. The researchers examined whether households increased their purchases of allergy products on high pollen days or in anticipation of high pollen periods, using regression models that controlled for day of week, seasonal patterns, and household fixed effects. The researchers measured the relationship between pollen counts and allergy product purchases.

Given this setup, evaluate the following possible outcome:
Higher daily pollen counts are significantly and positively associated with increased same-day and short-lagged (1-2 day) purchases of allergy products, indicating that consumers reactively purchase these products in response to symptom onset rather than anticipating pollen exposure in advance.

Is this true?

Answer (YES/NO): NO